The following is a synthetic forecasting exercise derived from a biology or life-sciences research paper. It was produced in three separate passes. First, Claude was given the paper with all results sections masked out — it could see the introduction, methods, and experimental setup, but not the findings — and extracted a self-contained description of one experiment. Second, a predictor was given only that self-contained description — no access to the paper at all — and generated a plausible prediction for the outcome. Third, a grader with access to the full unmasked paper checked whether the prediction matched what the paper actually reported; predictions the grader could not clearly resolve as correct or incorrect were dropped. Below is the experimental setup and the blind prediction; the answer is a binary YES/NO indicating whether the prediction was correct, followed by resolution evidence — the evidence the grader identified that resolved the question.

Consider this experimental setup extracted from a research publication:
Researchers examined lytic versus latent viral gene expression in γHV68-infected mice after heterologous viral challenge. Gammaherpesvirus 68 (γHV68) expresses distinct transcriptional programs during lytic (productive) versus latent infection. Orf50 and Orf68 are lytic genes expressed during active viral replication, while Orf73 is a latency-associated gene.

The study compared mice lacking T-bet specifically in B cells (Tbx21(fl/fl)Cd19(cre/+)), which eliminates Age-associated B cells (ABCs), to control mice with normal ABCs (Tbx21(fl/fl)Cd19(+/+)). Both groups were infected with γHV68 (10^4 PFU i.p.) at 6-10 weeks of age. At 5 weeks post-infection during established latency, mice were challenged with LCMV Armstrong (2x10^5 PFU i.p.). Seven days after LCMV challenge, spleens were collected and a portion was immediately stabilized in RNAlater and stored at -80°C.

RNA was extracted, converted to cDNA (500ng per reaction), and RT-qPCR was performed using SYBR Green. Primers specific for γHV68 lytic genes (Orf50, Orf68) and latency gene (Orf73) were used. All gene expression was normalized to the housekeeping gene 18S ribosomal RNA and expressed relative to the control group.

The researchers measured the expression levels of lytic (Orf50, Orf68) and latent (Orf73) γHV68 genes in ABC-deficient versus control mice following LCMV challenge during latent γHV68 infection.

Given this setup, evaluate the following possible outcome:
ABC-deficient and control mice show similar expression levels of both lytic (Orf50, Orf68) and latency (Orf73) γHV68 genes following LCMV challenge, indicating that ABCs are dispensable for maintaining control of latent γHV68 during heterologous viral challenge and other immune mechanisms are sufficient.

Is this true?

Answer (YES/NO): NO